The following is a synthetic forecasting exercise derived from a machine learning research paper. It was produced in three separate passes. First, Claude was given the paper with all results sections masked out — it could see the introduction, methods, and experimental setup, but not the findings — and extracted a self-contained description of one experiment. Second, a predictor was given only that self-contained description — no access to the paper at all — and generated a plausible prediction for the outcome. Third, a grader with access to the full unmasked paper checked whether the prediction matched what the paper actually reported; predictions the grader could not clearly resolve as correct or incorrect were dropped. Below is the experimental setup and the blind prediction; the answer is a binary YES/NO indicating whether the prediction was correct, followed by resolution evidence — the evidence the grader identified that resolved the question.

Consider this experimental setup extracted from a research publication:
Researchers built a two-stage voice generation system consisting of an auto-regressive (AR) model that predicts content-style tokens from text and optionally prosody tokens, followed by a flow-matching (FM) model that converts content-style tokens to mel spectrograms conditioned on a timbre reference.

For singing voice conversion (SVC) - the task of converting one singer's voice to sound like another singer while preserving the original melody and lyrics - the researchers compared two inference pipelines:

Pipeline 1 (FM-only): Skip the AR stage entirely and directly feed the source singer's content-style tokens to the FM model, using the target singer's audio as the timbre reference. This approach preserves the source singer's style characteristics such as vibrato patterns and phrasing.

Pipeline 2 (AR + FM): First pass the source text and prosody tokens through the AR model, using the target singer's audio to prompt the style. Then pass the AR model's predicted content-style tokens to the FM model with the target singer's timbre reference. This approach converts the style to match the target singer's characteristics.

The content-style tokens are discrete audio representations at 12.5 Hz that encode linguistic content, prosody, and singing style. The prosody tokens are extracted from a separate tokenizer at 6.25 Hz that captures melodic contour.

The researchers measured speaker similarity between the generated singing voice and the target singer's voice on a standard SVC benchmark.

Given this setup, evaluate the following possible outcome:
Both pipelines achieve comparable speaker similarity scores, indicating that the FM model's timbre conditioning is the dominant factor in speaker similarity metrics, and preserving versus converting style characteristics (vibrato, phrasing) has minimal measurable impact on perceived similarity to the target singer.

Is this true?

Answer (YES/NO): NO